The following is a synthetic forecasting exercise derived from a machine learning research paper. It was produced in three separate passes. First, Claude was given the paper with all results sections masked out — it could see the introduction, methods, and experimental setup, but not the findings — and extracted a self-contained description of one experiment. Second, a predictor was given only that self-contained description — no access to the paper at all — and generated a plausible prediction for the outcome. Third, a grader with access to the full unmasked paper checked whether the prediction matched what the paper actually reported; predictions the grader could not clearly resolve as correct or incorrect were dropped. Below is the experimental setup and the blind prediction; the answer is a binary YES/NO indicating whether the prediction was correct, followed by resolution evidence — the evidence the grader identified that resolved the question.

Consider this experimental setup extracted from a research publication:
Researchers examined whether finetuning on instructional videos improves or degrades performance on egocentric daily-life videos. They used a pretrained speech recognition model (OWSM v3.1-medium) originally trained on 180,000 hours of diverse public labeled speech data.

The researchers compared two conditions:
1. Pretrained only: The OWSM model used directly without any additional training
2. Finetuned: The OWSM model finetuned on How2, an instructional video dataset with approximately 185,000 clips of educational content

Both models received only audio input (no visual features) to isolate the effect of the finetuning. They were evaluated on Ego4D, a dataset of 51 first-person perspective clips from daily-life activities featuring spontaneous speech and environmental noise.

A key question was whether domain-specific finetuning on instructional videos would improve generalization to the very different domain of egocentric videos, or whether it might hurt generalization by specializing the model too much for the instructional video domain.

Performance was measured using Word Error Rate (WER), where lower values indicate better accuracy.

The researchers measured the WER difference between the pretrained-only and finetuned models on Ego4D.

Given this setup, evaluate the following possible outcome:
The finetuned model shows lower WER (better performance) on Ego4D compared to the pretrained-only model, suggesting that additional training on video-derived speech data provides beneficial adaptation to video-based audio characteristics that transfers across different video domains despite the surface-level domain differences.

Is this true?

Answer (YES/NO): YES